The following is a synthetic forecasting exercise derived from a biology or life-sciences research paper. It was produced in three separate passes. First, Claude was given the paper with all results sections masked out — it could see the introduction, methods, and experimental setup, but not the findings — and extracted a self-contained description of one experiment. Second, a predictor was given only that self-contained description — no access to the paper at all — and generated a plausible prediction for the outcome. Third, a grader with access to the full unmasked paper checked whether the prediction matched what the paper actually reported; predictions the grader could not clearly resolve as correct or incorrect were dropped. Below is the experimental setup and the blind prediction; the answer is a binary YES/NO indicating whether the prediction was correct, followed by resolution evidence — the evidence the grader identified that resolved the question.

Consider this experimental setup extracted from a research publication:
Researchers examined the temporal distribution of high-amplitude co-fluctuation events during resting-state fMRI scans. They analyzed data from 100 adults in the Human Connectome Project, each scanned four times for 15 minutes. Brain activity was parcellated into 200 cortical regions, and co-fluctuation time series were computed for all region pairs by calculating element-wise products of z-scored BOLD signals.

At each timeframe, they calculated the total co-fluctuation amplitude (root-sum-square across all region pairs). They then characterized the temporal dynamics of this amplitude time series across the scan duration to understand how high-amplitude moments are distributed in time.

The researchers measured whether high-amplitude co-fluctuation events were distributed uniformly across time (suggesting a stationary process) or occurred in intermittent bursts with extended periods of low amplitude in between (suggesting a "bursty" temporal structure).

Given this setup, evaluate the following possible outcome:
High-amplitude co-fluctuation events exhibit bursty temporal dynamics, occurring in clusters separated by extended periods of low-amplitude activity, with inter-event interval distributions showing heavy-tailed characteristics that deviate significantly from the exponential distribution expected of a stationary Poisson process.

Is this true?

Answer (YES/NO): YES